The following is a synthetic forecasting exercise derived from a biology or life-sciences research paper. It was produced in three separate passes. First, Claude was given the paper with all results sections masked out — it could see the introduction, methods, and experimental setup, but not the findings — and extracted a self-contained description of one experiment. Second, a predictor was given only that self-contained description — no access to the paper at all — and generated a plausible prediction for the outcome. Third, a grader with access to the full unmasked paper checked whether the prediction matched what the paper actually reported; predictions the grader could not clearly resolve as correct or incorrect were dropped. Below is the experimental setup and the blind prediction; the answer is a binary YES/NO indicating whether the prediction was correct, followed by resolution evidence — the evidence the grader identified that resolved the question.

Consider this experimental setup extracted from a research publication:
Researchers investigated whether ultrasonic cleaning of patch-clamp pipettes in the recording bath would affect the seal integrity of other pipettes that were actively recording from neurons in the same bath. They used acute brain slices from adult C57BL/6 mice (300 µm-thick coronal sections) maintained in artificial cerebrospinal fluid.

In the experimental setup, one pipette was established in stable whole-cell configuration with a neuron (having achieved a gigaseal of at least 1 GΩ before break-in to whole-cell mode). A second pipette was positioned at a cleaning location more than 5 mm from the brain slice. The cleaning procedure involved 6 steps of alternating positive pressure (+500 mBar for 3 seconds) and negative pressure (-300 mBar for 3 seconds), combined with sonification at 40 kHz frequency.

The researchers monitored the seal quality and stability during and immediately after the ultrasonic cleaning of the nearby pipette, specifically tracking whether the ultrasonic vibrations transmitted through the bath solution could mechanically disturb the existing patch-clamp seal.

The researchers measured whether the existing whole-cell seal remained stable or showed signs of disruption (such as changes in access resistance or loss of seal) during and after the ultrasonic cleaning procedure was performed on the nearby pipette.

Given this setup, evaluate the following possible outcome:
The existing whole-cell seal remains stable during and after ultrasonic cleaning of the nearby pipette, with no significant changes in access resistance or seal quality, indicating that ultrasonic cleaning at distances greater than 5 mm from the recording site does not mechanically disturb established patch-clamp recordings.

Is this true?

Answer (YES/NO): YES